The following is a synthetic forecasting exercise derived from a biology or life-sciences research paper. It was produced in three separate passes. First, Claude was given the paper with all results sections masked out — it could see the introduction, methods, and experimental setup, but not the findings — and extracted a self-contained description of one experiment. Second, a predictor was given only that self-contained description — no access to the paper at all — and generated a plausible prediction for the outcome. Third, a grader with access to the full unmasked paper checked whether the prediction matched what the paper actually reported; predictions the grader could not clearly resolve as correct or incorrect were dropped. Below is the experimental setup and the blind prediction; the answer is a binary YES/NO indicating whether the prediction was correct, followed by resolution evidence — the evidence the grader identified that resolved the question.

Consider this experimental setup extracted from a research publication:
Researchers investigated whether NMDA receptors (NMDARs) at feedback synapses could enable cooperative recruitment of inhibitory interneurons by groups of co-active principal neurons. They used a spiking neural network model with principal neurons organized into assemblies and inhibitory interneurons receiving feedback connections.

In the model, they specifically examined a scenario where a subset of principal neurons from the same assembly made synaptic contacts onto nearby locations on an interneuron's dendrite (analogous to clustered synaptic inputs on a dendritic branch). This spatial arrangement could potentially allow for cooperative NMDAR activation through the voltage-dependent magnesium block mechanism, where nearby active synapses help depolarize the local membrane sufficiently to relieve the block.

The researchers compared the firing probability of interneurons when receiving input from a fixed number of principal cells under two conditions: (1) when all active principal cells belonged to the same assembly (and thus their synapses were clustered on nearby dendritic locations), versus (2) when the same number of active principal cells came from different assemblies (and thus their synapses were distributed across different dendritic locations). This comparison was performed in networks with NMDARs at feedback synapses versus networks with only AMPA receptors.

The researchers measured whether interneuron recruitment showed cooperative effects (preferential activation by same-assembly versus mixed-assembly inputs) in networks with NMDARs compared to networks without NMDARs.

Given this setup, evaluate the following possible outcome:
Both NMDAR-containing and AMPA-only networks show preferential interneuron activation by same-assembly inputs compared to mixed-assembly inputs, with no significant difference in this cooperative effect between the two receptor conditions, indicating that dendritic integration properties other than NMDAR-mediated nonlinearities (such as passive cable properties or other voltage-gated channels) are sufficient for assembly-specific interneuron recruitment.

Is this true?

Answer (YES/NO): NO